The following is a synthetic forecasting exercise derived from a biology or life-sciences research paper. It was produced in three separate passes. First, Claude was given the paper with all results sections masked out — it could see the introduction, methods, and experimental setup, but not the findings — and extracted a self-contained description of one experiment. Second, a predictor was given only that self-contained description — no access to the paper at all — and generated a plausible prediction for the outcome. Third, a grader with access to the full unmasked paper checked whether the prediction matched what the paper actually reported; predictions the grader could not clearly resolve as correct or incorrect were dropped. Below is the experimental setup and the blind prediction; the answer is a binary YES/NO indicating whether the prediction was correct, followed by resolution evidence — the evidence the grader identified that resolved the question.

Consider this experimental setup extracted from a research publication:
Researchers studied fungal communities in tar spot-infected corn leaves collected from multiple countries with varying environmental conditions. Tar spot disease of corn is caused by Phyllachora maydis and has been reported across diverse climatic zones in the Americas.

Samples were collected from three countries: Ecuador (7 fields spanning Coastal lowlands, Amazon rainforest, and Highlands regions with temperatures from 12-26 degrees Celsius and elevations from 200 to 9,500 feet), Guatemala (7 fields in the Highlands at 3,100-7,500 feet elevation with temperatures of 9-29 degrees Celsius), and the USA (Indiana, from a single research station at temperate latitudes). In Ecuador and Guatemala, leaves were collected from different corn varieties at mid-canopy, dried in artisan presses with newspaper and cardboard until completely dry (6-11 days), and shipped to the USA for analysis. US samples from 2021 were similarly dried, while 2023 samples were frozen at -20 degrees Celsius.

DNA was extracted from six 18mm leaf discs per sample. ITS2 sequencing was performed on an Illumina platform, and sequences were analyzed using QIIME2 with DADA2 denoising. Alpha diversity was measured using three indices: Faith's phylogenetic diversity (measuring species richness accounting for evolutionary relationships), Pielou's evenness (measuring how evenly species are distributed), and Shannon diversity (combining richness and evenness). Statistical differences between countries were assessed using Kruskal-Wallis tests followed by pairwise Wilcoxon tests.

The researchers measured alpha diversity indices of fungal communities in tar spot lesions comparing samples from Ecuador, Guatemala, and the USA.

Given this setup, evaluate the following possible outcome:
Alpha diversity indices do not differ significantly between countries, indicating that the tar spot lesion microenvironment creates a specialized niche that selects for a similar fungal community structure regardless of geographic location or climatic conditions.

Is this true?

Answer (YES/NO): NO